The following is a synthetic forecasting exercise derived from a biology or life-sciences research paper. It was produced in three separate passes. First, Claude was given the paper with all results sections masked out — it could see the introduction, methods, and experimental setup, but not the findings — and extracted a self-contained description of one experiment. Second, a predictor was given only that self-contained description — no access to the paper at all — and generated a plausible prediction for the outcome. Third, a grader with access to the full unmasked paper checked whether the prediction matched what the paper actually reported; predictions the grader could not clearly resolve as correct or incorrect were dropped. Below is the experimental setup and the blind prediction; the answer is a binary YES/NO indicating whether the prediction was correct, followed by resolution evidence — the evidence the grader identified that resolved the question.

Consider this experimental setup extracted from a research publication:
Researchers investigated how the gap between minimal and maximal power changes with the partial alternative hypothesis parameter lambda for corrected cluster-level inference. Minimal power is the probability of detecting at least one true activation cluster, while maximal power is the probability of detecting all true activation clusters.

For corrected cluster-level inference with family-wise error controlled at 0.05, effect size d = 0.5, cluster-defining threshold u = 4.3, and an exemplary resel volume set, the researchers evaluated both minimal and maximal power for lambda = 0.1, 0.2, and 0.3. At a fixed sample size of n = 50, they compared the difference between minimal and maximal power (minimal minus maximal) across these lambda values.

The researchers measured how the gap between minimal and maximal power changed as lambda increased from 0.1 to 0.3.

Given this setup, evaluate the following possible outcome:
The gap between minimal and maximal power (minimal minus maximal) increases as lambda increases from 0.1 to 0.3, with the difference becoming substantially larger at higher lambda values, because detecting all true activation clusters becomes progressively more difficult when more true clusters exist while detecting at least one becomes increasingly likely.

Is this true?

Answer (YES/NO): YES